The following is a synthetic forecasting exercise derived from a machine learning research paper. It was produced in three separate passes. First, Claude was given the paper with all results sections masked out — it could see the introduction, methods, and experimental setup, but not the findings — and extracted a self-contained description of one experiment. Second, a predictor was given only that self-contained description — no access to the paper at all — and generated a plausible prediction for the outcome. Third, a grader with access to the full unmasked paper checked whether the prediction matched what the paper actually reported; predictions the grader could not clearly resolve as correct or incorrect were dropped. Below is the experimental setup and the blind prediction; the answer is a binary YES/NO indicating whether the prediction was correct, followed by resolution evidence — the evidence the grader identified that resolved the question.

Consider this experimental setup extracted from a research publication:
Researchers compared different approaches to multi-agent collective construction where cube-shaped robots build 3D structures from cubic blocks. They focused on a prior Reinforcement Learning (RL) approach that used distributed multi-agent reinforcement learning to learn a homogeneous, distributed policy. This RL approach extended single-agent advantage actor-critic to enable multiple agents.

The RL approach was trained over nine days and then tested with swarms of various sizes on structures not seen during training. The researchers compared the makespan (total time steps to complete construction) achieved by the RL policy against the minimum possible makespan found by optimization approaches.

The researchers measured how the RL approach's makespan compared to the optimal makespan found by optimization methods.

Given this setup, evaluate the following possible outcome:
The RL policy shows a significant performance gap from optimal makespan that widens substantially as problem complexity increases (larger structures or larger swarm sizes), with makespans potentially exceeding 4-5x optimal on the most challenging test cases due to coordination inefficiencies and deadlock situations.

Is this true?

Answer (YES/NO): NO